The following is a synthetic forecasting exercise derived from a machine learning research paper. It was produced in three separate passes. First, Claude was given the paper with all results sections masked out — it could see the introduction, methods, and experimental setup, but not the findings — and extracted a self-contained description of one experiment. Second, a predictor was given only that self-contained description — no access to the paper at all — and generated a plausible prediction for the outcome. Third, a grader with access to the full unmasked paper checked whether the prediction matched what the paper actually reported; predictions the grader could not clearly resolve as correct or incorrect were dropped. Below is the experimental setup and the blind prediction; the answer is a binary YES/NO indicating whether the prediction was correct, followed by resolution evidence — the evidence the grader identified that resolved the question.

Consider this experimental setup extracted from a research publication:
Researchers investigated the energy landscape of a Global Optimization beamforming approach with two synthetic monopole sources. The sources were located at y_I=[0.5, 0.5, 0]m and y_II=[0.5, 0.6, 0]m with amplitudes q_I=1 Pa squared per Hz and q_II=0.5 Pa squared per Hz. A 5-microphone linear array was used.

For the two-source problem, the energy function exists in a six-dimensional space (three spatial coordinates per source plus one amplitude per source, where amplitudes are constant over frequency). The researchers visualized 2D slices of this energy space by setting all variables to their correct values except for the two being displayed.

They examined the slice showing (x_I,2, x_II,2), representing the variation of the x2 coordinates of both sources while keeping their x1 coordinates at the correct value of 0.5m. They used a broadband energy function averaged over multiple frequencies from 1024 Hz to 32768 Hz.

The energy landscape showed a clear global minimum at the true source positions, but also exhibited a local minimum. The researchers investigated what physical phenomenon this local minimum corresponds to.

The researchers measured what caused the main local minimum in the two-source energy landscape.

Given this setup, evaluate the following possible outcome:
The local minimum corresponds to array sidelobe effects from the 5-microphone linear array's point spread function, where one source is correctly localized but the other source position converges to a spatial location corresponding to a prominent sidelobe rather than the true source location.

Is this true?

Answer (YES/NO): NO